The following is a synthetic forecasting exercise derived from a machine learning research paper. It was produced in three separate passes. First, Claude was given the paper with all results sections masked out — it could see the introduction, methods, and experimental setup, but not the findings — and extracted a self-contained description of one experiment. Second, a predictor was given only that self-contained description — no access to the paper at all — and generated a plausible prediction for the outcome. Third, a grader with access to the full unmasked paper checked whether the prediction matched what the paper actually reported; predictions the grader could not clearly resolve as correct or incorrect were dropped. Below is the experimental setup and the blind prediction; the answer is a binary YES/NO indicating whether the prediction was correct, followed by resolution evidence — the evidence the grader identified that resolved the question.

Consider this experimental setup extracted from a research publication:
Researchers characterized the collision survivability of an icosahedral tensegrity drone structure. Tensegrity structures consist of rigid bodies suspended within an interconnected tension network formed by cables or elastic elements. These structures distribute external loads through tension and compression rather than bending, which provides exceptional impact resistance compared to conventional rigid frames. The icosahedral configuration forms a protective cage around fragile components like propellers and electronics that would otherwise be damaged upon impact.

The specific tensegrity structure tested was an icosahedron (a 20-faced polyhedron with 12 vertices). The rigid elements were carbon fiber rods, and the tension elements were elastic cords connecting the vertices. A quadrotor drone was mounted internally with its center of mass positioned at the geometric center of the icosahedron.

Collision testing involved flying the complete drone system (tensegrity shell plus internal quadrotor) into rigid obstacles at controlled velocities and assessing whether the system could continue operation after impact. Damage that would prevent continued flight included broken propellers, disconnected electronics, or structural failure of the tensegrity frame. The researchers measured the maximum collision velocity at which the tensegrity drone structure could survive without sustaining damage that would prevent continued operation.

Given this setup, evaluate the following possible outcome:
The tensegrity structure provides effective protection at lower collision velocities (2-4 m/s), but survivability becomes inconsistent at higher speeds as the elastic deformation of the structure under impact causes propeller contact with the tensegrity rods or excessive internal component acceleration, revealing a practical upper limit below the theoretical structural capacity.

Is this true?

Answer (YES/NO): NO